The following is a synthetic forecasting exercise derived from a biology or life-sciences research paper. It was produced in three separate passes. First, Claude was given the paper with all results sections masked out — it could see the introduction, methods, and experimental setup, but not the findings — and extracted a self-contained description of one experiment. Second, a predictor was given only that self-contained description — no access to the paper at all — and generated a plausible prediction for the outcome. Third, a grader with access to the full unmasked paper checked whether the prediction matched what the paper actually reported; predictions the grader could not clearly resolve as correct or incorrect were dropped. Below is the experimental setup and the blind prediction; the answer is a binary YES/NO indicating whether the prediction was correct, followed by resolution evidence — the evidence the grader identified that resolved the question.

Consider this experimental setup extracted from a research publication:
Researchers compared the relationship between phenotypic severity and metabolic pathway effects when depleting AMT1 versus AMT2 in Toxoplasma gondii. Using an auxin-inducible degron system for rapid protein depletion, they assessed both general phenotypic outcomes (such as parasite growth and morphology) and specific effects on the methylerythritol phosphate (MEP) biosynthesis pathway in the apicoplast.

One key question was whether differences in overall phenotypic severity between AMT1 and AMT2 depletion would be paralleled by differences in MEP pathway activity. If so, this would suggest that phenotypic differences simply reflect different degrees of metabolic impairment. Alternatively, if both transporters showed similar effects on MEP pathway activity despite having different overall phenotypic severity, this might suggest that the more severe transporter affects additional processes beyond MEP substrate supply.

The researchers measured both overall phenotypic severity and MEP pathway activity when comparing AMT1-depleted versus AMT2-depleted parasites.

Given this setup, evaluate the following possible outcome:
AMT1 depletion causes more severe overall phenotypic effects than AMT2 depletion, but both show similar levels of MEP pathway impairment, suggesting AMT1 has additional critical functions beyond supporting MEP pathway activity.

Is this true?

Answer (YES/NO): NO